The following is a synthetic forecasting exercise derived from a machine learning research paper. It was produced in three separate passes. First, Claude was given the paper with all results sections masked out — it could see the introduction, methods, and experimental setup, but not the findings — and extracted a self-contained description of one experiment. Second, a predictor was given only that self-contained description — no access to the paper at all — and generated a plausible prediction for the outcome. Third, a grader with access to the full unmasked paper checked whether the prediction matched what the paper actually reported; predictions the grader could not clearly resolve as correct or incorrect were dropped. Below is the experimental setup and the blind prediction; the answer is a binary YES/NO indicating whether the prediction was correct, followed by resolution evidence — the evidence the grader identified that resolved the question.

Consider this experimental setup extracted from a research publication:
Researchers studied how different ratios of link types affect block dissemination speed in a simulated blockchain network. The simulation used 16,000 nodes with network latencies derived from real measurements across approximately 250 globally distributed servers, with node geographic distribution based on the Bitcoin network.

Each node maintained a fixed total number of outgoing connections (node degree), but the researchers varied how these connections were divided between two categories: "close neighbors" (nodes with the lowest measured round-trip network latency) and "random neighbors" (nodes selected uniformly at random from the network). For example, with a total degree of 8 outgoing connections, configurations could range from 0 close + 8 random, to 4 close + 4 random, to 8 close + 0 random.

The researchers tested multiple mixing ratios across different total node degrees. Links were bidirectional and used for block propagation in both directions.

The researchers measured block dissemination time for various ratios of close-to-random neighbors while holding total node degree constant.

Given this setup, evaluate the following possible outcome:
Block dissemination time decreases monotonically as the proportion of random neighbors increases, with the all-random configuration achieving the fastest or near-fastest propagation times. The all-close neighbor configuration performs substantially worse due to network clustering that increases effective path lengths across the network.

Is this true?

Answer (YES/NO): NO